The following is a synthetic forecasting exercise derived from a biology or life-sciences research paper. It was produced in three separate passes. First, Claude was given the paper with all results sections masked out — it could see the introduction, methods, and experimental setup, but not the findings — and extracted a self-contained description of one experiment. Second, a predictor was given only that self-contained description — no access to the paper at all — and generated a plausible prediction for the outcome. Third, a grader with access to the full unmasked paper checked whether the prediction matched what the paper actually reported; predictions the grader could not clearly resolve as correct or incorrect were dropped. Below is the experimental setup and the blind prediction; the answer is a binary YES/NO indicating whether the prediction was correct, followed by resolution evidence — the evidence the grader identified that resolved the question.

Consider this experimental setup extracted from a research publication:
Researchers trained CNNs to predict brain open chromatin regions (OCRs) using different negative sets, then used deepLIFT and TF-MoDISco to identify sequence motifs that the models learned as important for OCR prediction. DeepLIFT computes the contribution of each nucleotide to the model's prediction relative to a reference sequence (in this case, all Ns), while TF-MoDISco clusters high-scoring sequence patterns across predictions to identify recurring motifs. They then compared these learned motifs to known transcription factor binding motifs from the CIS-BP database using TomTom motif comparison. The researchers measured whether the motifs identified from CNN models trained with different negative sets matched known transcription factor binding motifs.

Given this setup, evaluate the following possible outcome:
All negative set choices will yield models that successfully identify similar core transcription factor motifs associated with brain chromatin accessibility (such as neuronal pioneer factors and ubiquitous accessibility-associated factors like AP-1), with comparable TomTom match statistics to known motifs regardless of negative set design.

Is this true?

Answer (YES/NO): NO